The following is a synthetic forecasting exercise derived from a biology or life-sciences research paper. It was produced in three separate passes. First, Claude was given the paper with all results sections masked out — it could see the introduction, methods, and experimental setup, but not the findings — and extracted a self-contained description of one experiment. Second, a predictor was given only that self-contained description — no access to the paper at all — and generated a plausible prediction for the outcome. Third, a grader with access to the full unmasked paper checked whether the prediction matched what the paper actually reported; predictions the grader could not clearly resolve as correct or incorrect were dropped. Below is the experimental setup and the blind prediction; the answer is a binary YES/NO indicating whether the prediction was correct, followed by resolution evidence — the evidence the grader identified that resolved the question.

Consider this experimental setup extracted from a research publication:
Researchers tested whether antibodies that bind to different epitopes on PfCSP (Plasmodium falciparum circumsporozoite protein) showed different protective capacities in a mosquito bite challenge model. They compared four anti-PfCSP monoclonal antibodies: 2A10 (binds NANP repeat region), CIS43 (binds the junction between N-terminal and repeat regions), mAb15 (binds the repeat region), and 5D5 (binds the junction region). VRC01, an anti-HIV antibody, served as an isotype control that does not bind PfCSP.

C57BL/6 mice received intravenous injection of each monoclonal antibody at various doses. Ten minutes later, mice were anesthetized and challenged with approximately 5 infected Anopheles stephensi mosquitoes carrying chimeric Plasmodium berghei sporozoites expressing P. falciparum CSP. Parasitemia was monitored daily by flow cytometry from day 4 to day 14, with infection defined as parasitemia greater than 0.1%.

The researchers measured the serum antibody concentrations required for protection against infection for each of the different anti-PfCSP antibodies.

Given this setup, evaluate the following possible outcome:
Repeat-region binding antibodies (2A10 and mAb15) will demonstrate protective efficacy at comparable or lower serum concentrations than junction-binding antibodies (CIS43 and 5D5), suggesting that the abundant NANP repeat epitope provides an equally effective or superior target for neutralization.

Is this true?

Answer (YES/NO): NO